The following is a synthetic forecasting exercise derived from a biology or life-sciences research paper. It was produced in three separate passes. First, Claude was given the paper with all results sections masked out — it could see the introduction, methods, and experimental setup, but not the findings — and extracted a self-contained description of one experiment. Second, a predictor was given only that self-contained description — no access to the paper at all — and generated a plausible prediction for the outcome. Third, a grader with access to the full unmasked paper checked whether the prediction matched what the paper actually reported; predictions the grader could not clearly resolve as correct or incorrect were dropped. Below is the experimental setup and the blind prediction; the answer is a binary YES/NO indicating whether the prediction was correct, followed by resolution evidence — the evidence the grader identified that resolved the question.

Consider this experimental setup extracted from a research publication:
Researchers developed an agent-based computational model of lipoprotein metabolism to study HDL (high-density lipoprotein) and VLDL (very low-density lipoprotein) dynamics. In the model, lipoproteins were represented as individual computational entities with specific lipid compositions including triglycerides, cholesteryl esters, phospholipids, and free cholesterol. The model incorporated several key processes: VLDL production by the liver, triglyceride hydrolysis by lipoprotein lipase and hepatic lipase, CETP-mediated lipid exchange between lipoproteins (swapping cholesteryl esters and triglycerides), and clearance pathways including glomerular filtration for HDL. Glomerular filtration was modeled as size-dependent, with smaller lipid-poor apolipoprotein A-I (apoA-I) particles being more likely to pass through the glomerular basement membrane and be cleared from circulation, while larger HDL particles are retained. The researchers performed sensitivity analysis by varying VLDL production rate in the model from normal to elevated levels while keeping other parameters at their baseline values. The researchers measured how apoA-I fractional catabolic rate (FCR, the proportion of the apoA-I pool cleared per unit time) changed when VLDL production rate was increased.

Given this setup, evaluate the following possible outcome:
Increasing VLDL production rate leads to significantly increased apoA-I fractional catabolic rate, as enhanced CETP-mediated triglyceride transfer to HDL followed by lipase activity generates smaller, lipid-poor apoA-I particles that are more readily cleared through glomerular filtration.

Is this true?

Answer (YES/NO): NO